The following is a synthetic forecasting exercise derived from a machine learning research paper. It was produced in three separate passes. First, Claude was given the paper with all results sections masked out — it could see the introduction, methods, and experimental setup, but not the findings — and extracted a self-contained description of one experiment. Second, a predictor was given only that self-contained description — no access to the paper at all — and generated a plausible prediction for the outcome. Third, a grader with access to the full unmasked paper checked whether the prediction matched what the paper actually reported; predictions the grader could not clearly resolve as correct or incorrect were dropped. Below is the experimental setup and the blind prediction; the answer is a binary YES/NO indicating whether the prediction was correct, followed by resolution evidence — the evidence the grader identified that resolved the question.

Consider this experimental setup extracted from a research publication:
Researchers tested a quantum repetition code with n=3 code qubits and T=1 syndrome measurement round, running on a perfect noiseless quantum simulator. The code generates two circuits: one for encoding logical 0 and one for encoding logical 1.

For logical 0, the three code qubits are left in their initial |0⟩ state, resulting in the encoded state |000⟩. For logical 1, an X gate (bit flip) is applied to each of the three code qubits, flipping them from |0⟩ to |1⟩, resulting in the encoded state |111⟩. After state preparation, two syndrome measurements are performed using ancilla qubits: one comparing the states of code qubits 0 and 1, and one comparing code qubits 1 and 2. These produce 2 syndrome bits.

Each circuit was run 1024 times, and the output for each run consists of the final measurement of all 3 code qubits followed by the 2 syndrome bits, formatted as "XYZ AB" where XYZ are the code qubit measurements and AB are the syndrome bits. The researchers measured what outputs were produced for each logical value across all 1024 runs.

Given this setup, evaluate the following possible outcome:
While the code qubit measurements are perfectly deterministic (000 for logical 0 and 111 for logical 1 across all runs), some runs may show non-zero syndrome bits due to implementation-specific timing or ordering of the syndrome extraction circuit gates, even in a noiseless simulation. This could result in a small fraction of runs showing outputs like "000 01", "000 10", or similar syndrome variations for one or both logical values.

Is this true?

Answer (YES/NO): NO